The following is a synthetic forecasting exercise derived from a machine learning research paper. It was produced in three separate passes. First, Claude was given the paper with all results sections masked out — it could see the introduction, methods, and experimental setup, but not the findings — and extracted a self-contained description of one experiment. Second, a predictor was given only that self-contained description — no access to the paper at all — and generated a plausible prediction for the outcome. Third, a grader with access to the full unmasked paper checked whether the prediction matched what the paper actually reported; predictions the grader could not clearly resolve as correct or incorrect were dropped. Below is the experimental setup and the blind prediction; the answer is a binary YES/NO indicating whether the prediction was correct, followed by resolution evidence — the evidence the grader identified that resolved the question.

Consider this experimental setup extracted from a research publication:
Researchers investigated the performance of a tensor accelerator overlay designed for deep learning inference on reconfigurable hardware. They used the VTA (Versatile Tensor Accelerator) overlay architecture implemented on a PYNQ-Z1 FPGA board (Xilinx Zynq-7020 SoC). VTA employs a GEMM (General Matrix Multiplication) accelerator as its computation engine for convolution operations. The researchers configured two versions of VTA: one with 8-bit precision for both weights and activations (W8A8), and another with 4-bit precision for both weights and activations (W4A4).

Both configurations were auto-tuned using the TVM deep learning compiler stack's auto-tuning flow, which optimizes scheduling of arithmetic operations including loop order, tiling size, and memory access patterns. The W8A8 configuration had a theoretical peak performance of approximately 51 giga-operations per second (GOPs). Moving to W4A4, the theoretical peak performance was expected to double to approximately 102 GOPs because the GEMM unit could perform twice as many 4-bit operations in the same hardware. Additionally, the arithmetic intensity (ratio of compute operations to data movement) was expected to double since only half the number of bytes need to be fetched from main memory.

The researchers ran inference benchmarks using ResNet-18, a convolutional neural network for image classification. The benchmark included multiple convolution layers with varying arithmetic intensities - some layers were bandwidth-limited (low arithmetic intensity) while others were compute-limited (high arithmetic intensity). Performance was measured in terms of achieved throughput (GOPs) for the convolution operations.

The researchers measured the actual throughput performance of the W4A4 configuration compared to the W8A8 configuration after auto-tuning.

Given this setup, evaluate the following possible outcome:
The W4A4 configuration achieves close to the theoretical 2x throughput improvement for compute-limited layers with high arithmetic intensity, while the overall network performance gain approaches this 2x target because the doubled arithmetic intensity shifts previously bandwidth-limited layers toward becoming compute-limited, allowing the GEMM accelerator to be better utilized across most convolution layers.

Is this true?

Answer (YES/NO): NO